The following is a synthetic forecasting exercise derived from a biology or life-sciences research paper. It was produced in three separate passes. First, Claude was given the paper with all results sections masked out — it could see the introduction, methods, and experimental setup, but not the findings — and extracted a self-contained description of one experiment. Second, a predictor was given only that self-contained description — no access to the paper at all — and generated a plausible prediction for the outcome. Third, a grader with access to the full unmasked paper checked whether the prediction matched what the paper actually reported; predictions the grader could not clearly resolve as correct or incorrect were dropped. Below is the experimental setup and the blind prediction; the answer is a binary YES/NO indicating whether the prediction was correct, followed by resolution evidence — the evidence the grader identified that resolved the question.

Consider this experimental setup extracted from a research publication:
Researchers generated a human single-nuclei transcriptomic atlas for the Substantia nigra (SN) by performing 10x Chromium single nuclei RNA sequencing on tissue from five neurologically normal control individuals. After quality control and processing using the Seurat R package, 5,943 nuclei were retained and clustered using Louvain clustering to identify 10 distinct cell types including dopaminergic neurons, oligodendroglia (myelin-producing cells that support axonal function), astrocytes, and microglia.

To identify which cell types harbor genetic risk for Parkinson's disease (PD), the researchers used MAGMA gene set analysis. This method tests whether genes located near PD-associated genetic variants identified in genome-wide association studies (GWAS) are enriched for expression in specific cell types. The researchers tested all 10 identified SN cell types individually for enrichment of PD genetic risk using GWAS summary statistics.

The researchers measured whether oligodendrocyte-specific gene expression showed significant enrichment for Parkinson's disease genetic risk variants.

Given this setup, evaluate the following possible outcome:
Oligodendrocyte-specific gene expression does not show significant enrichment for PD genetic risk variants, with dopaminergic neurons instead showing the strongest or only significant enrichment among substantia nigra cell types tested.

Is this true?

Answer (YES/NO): NO